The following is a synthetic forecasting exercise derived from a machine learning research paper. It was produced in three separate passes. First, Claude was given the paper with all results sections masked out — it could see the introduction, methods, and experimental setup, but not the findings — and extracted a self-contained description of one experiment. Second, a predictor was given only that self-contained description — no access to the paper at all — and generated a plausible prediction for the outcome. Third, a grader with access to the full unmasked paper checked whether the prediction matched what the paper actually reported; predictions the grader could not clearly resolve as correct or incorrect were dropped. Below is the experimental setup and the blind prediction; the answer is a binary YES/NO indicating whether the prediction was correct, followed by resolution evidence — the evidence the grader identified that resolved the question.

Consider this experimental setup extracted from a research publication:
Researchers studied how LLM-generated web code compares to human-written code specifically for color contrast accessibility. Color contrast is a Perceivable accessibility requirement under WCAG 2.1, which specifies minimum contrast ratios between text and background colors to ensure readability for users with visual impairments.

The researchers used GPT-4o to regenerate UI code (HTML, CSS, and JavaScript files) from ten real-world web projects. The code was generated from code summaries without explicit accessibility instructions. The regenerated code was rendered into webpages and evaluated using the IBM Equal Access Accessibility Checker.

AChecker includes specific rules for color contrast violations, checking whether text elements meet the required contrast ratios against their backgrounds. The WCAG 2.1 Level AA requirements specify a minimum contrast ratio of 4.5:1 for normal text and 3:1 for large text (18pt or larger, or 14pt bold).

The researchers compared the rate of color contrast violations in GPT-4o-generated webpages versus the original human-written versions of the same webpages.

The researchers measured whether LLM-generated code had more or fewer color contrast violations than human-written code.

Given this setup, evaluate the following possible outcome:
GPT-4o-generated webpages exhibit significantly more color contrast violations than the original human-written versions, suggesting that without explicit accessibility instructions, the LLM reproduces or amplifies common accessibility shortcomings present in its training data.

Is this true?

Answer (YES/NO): NO